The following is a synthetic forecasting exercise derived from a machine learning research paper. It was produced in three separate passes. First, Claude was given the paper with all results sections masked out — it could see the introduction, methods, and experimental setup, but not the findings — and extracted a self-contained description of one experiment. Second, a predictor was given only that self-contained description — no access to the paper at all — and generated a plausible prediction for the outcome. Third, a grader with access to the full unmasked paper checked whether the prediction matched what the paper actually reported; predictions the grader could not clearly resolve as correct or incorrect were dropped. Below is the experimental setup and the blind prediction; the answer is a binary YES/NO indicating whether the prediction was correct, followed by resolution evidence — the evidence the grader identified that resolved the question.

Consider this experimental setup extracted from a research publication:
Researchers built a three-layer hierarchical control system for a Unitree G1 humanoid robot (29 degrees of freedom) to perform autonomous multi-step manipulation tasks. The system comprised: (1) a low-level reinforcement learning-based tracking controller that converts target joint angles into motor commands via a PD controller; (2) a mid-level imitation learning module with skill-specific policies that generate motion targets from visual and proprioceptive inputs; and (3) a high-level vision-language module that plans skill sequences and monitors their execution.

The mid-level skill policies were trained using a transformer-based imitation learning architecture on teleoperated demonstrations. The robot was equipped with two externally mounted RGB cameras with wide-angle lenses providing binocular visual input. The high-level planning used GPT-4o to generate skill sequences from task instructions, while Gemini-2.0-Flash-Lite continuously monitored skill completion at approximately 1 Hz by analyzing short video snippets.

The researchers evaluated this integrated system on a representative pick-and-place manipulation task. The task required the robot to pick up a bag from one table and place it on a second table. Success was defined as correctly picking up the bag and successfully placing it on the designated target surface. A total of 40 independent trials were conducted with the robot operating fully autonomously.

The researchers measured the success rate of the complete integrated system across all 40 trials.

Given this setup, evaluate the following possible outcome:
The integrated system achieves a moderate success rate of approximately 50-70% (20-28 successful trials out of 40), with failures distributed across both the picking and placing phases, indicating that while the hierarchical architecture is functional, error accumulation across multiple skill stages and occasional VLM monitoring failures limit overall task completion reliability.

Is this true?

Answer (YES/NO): NO